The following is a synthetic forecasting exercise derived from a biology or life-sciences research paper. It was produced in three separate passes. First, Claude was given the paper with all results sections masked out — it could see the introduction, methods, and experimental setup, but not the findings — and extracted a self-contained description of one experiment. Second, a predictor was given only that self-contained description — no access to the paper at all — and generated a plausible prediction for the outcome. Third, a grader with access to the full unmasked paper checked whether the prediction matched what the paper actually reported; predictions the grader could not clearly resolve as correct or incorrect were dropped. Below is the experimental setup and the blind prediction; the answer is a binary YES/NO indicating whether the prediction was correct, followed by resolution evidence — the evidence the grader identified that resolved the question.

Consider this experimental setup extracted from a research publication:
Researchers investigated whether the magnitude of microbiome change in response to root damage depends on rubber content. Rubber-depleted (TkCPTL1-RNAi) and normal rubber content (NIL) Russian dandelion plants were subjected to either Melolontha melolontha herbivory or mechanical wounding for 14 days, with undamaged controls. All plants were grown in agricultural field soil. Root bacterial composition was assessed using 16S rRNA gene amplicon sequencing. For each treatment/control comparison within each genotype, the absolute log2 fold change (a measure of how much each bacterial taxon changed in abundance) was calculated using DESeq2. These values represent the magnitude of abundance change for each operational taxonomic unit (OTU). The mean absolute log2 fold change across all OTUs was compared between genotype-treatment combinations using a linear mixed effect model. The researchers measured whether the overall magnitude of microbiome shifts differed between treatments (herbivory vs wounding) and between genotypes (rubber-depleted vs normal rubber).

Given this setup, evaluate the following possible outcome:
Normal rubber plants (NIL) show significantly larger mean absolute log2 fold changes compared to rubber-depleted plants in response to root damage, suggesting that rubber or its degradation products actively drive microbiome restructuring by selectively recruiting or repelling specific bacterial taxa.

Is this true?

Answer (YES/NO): NO